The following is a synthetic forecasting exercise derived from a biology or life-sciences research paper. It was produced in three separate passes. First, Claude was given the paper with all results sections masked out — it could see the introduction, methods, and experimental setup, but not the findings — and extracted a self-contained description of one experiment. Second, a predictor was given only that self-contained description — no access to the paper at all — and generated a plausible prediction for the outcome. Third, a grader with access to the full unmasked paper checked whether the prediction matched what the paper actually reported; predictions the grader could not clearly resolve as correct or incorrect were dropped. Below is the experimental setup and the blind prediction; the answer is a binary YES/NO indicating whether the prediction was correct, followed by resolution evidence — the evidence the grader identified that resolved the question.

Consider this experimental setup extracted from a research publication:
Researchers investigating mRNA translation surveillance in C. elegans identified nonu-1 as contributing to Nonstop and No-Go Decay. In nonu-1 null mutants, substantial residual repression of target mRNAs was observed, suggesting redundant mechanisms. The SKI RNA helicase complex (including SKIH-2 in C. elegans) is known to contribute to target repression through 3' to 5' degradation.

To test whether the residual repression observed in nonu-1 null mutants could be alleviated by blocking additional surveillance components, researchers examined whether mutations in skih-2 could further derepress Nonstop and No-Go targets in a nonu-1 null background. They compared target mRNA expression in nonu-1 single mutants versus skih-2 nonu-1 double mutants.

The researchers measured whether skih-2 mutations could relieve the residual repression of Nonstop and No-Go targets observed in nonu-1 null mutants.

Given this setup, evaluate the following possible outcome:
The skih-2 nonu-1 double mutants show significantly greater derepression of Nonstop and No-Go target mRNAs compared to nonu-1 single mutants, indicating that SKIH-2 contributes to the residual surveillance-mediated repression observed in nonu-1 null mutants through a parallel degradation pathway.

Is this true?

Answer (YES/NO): NO